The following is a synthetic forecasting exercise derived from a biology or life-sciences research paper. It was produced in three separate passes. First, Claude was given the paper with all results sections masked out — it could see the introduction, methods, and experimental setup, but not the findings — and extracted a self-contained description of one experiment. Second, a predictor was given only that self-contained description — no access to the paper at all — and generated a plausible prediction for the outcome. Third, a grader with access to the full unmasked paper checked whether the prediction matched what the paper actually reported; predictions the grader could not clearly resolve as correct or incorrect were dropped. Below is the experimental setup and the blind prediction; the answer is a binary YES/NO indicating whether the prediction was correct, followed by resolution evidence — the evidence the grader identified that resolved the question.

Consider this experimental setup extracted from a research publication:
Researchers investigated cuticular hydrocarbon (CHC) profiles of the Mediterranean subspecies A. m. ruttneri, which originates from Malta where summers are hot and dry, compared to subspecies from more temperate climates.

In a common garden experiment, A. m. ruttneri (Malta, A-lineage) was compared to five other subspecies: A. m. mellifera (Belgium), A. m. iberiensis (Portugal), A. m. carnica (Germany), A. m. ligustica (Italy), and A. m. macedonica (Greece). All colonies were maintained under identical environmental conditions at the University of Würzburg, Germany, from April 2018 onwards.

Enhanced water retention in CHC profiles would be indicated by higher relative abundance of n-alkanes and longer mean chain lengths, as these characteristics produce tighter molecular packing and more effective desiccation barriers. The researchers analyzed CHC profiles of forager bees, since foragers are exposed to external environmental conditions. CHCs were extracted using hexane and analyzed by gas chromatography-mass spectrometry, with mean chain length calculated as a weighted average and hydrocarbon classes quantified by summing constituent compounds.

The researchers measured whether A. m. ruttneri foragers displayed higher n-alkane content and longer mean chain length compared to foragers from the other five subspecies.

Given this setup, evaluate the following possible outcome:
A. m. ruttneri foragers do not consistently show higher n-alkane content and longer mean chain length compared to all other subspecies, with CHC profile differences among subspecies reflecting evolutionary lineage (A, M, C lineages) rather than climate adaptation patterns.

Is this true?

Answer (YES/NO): YES